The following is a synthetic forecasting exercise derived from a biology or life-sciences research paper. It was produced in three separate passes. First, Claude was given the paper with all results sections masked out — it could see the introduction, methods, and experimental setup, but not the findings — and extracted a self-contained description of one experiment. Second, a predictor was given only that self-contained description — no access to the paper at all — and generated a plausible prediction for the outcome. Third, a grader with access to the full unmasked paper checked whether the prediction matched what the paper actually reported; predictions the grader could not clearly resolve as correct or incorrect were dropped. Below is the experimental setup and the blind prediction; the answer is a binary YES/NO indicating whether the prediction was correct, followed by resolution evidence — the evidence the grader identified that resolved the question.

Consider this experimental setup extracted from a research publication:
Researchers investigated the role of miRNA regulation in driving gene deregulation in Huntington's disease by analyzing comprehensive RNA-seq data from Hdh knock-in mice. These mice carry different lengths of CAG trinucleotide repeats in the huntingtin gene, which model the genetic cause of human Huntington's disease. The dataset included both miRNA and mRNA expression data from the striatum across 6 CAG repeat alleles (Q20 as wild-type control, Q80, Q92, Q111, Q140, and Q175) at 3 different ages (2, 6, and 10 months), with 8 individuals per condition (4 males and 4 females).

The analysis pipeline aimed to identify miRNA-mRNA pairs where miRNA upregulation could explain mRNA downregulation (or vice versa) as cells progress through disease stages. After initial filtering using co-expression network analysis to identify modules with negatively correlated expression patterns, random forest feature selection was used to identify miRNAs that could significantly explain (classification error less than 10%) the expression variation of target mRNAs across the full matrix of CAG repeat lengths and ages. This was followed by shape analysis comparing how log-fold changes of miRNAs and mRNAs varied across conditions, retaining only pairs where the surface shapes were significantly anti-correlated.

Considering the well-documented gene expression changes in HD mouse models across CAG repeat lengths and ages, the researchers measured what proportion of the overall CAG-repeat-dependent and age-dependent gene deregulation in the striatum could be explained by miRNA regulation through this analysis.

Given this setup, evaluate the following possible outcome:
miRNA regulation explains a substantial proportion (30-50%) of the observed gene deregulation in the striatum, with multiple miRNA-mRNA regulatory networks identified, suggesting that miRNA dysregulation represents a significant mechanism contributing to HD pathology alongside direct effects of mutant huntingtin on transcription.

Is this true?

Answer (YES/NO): NO